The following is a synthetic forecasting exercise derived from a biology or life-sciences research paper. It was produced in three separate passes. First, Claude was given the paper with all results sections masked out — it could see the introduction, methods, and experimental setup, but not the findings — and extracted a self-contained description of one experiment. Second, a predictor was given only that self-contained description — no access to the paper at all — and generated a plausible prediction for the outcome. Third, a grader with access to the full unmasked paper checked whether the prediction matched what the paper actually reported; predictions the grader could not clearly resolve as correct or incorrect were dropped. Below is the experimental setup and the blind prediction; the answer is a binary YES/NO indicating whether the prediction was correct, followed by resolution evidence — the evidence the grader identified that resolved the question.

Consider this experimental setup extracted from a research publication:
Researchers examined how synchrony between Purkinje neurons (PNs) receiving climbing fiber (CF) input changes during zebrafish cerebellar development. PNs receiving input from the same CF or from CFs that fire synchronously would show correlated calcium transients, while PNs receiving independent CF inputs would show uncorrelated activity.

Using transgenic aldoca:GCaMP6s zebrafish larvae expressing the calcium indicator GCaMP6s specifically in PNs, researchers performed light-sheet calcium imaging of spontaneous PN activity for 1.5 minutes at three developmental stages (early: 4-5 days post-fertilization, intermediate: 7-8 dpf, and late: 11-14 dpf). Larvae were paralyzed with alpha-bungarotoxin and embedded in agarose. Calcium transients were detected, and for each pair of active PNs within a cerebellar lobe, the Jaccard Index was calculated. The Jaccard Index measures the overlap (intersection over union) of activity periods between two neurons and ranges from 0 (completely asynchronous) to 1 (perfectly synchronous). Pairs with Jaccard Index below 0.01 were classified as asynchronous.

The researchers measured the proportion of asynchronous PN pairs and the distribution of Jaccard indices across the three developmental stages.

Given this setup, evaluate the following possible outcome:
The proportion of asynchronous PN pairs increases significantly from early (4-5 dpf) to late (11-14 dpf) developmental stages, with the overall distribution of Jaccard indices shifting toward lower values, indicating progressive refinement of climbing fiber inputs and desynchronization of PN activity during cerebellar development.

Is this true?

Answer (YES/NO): YES